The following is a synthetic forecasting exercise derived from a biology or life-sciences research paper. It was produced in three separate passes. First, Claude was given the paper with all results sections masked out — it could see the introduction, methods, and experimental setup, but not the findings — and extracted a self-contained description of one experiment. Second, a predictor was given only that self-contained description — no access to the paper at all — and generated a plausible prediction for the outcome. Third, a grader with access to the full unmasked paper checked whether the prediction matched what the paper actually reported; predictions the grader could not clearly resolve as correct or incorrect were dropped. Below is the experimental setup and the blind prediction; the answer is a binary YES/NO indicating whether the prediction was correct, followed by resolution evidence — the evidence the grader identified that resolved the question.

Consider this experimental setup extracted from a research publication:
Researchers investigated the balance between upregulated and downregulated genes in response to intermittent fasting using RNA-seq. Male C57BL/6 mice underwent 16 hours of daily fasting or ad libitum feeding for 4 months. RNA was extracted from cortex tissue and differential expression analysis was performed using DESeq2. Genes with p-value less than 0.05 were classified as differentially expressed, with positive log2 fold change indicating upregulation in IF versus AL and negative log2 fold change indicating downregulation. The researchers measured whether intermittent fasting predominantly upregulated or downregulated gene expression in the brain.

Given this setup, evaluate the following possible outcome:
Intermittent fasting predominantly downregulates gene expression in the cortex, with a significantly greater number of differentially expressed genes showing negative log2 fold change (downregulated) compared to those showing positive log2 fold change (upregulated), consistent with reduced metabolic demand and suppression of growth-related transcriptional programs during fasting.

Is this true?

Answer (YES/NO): NO